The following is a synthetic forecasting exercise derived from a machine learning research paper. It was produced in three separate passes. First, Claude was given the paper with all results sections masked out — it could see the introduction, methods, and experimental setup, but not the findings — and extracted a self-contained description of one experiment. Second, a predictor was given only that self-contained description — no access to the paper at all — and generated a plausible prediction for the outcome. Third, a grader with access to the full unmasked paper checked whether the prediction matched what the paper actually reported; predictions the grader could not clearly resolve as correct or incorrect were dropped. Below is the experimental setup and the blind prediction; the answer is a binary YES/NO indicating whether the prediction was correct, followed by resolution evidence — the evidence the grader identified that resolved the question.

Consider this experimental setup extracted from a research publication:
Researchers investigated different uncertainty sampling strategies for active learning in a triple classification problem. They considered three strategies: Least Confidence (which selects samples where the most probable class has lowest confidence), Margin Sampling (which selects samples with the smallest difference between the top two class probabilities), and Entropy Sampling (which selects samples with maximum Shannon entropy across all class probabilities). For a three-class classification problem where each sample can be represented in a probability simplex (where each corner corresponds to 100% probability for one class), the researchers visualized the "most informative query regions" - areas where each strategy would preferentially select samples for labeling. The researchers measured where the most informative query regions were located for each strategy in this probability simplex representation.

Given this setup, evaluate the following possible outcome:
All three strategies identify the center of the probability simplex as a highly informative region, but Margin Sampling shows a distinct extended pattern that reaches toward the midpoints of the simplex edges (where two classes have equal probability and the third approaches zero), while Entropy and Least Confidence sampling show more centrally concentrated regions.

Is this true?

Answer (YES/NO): NO